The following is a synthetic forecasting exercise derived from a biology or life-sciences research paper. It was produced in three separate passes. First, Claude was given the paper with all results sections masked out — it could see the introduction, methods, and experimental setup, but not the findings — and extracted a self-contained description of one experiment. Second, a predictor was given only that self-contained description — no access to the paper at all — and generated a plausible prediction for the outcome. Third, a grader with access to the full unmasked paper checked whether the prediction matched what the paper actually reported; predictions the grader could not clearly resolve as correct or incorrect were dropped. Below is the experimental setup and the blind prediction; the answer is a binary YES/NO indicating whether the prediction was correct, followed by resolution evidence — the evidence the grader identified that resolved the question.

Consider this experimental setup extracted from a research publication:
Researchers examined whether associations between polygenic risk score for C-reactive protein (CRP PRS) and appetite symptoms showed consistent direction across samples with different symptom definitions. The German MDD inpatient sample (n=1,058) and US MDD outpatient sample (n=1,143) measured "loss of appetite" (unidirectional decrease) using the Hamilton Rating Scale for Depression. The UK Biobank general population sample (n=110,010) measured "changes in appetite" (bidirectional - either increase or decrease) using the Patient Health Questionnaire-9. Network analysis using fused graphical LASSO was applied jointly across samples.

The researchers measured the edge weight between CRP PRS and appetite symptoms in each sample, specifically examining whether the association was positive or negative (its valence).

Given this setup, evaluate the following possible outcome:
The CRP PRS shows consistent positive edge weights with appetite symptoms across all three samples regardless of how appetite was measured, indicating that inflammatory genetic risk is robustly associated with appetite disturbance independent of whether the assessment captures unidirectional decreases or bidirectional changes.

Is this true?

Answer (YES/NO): NO